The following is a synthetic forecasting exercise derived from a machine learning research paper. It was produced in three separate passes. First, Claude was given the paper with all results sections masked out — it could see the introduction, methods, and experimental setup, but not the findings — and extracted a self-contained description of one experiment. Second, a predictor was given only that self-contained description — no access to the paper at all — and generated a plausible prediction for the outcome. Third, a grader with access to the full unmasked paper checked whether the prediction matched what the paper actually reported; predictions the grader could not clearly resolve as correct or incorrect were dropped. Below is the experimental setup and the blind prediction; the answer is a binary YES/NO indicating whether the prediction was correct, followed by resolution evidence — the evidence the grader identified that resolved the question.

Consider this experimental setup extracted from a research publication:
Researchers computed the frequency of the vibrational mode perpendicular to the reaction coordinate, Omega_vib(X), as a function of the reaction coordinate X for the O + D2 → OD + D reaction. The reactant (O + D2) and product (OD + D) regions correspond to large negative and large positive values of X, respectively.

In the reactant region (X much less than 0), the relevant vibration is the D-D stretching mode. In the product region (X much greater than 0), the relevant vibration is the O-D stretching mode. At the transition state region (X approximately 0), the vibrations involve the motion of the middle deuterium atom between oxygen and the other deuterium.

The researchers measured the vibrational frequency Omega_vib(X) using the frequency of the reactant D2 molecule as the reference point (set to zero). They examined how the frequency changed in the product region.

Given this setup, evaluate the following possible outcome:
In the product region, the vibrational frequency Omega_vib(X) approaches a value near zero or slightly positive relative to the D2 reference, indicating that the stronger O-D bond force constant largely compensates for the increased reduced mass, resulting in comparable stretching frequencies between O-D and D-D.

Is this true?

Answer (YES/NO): NO